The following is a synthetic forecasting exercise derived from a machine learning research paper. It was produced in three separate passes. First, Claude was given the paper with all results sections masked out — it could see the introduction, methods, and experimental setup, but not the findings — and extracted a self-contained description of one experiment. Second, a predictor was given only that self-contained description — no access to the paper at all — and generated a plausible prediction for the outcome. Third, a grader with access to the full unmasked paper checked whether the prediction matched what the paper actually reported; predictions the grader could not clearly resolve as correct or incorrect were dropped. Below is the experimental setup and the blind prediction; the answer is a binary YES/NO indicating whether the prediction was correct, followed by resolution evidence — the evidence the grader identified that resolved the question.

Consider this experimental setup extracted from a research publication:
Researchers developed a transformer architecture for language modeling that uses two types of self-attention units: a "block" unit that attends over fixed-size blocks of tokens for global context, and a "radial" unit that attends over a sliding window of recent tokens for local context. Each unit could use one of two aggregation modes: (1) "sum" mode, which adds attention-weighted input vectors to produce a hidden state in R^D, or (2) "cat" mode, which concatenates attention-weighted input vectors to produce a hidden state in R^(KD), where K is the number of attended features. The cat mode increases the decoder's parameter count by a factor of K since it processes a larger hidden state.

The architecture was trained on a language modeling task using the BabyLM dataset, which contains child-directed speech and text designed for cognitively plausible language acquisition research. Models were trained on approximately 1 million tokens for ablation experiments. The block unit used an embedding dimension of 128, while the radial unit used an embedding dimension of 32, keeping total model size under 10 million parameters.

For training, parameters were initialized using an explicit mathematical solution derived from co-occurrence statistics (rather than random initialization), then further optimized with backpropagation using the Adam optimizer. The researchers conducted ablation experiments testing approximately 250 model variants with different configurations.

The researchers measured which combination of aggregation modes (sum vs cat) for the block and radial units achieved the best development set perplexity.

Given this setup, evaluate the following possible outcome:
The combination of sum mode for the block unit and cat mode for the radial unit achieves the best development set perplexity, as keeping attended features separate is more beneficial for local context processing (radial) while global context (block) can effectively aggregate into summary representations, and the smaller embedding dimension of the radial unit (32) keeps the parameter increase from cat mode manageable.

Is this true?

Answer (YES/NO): YES